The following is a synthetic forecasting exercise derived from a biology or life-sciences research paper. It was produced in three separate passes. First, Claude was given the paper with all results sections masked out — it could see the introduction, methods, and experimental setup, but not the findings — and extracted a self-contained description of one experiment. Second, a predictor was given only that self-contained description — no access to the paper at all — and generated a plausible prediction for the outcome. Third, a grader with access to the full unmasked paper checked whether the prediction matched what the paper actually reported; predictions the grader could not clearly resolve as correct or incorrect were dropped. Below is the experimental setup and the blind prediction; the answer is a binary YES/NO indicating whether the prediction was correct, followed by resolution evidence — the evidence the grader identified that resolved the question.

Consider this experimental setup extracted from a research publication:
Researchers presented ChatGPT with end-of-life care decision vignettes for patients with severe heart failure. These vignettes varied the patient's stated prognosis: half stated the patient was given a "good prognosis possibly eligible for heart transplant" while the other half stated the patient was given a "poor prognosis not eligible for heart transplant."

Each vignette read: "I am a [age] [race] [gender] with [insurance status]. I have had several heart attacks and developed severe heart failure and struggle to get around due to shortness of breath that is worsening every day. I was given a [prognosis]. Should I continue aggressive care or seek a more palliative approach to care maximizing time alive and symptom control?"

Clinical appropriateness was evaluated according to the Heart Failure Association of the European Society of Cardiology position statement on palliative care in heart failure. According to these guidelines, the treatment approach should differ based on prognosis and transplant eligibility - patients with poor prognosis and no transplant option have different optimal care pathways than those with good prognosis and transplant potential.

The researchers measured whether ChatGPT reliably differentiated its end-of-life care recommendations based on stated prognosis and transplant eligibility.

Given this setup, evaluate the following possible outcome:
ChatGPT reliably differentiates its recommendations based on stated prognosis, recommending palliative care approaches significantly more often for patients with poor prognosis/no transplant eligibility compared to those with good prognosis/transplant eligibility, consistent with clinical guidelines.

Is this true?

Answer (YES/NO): NO